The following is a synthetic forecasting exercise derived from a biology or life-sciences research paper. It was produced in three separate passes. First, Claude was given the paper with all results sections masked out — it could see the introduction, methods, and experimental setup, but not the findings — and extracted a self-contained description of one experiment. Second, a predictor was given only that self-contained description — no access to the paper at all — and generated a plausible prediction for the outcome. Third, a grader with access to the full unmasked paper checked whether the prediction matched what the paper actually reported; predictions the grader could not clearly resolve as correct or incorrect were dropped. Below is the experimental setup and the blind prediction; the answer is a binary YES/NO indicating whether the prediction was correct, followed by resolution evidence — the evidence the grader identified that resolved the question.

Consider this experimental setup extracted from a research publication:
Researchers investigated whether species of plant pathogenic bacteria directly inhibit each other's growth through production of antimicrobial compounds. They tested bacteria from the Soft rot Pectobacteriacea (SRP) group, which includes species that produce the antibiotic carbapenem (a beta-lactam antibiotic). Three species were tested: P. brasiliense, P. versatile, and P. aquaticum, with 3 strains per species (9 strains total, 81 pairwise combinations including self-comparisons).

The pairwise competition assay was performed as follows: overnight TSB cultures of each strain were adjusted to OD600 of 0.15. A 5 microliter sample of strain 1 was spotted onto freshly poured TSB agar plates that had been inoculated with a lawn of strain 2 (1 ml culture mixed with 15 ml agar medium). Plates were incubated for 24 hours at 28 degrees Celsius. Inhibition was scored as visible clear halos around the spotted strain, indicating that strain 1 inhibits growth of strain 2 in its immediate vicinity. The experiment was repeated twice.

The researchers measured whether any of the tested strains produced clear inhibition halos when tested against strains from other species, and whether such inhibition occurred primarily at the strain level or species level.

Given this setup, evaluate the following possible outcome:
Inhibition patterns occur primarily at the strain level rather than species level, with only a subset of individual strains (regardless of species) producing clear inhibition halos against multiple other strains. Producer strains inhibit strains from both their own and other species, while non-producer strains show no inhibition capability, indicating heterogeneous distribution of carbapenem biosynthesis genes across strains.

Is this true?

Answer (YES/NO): YES